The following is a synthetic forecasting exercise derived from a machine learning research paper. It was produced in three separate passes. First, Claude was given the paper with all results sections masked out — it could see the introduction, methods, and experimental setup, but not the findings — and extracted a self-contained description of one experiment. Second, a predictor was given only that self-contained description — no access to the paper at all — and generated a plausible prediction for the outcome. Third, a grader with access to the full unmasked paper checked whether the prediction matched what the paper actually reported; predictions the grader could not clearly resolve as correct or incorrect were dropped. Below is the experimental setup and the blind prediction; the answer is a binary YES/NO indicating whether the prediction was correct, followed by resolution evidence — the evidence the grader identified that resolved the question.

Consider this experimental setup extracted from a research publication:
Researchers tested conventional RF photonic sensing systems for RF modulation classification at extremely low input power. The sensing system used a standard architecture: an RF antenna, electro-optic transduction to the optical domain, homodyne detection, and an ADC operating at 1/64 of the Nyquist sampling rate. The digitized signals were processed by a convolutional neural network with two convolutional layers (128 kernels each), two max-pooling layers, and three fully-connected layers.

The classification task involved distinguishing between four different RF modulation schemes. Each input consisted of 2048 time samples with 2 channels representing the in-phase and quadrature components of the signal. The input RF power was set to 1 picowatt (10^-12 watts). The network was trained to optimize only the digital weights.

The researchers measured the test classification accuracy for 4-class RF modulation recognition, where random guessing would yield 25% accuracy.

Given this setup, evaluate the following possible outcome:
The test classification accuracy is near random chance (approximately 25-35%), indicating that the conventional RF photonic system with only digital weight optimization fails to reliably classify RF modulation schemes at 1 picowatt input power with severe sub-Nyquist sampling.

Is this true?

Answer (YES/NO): YES